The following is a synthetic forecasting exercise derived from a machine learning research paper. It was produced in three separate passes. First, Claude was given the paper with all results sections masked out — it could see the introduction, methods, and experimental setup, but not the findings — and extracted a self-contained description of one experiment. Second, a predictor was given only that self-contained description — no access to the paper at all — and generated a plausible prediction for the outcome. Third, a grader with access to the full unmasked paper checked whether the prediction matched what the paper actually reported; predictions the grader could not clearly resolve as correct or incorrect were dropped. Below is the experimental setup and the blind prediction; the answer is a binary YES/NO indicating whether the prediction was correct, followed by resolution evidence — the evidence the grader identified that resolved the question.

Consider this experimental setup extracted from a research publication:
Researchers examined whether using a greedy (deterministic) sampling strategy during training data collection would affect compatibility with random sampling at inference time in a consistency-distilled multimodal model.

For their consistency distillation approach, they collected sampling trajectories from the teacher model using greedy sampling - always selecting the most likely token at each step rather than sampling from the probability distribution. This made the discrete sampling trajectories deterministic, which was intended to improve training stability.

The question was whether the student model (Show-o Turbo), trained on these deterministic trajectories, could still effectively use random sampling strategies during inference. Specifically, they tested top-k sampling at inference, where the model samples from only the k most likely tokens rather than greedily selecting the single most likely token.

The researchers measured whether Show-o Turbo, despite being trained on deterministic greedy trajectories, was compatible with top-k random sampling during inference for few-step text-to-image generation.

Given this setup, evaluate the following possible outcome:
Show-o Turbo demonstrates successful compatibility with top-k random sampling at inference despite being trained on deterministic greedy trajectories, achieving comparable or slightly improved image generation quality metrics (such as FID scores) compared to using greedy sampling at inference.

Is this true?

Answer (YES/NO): NO